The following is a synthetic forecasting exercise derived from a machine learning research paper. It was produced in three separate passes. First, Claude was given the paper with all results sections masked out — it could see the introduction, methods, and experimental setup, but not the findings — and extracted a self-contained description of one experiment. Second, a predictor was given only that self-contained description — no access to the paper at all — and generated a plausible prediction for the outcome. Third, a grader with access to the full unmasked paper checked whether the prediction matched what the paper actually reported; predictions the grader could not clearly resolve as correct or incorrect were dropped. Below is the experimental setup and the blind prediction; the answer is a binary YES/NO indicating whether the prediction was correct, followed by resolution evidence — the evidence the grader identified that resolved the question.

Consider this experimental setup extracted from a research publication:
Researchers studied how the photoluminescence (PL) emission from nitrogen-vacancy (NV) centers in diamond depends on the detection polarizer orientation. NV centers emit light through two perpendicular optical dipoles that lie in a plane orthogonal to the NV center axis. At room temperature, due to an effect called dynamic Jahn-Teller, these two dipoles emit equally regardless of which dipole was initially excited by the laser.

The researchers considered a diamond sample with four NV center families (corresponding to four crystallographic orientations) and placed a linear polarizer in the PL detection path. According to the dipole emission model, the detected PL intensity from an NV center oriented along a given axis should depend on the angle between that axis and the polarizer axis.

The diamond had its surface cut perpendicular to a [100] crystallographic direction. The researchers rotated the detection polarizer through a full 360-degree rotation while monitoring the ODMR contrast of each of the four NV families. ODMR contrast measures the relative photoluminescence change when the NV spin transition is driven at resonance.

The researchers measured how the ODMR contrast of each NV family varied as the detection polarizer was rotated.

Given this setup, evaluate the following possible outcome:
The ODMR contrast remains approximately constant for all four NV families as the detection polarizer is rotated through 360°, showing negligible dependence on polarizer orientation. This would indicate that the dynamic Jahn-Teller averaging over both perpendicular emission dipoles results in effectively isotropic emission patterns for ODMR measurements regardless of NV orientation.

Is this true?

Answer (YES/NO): NO